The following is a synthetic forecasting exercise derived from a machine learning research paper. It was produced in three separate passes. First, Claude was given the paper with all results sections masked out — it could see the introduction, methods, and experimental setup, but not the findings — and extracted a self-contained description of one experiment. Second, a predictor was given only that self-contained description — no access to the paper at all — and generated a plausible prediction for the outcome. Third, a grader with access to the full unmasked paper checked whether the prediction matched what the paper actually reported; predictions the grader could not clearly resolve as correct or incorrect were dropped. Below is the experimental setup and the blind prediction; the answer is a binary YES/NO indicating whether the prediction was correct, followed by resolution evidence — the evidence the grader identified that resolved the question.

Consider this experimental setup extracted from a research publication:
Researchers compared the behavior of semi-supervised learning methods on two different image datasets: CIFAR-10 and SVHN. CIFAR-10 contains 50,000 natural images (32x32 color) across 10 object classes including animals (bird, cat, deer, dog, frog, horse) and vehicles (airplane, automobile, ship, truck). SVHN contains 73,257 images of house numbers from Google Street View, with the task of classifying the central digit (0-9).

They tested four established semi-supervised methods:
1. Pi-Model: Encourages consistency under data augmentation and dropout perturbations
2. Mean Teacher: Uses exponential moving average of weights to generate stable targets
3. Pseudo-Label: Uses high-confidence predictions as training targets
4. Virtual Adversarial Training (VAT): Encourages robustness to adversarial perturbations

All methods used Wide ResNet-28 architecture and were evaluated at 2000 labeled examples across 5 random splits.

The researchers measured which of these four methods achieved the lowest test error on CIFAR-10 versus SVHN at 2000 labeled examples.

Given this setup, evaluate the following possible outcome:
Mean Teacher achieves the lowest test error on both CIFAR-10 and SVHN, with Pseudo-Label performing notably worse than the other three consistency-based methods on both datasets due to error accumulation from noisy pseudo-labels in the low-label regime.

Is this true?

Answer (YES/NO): NO